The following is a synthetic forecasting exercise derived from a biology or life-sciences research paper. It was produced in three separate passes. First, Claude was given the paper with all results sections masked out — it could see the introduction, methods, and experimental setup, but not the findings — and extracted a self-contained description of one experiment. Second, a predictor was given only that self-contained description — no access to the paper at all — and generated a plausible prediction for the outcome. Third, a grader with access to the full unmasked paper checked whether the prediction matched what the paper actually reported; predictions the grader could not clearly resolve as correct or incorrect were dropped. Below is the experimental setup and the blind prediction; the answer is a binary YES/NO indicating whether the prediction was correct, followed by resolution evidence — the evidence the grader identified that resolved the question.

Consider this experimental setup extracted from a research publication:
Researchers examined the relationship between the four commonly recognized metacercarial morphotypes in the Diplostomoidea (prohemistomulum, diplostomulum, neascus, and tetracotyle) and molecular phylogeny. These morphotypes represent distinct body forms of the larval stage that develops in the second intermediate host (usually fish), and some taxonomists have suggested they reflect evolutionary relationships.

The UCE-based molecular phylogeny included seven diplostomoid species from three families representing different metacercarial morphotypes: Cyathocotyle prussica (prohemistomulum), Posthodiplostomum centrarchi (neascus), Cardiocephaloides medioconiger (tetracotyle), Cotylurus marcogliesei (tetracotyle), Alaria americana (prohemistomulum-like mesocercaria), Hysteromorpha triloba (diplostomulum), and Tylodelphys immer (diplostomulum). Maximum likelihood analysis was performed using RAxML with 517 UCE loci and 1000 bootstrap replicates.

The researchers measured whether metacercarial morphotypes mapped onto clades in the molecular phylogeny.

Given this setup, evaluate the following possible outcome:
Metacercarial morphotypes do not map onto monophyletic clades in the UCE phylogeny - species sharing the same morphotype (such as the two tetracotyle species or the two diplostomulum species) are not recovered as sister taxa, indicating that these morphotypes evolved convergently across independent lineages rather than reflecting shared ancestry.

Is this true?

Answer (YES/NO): NO